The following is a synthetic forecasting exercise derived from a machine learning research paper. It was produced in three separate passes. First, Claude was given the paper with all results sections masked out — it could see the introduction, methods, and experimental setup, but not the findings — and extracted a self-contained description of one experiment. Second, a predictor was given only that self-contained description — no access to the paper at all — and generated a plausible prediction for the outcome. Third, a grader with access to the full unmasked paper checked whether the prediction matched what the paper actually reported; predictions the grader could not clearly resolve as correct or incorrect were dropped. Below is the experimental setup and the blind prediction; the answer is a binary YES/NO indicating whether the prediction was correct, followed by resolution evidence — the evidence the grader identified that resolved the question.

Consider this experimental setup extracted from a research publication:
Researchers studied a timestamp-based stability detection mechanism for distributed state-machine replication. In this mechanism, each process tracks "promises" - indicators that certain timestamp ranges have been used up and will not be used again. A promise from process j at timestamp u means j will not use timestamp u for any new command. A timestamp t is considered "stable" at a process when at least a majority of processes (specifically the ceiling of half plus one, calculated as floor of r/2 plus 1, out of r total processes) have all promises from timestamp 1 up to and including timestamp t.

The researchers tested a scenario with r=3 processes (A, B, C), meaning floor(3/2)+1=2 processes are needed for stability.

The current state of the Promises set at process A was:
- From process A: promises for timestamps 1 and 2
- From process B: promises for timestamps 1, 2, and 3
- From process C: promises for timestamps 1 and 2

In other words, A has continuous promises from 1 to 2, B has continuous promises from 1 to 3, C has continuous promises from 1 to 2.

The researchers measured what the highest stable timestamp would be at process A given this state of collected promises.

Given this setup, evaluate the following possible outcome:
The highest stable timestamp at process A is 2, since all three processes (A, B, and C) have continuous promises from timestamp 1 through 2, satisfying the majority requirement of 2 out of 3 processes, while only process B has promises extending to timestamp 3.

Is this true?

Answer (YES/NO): YES